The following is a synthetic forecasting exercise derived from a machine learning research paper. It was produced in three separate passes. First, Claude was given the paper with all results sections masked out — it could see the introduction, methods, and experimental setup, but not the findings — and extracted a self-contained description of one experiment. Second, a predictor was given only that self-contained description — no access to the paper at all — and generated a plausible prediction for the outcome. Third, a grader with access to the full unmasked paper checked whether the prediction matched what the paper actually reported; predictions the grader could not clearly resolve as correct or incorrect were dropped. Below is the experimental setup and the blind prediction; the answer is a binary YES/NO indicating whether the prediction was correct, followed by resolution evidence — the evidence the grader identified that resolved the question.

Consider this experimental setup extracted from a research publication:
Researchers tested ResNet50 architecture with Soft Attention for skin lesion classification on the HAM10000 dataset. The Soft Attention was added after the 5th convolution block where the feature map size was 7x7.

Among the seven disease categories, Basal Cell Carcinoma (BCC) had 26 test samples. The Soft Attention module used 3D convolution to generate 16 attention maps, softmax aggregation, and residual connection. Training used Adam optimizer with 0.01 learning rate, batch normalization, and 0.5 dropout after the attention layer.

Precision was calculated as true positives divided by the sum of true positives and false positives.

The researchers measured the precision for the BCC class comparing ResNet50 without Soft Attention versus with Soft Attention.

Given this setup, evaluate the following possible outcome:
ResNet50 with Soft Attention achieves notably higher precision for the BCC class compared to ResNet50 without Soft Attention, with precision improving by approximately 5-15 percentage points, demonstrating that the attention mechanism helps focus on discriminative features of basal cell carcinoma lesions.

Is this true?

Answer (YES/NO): NO